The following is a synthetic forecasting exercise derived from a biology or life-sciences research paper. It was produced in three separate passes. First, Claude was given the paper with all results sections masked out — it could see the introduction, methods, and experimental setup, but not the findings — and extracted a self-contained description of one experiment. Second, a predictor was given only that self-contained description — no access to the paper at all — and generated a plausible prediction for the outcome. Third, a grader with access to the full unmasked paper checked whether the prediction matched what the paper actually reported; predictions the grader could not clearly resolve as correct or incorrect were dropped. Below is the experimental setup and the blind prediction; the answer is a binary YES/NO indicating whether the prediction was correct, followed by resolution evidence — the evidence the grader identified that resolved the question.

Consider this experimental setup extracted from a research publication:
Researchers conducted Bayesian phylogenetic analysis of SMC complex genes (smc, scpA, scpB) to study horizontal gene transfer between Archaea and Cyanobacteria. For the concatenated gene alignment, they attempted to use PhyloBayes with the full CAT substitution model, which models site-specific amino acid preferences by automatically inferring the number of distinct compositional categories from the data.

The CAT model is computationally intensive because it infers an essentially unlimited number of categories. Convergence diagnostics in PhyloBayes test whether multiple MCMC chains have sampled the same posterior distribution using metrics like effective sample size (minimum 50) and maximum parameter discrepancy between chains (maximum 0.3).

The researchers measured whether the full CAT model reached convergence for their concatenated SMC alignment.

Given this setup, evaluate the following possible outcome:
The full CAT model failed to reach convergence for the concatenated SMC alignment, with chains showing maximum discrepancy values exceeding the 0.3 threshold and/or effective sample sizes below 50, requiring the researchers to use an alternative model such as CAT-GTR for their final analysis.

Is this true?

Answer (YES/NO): NO